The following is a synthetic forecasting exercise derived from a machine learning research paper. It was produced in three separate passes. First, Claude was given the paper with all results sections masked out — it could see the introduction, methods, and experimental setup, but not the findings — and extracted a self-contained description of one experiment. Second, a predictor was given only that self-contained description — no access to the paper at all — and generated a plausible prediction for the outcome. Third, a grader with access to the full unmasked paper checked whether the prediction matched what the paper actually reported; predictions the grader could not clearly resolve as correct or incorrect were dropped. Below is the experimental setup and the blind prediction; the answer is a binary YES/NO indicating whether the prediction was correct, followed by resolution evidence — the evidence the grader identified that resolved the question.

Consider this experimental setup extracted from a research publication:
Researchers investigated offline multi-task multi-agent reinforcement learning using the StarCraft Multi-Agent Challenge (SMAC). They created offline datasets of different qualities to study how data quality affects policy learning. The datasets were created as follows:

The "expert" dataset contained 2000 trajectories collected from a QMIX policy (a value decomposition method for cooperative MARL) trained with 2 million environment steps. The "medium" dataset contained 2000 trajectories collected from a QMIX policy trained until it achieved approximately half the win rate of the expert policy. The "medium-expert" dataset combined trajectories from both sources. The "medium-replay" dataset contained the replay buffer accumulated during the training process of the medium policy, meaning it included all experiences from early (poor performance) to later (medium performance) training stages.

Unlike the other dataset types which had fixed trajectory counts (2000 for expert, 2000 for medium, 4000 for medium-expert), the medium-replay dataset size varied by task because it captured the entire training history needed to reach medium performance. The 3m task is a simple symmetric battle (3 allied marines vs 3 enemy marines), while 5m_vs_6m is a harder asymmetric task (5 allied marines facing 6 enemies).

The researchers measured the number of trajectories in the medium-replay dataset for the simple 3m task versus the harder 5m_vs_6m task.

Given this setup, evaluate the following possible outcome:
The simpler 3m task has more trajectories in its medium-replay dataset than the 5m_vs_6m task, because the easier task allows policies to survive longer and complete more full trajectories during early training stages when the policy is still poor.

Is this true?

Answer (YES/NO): NO